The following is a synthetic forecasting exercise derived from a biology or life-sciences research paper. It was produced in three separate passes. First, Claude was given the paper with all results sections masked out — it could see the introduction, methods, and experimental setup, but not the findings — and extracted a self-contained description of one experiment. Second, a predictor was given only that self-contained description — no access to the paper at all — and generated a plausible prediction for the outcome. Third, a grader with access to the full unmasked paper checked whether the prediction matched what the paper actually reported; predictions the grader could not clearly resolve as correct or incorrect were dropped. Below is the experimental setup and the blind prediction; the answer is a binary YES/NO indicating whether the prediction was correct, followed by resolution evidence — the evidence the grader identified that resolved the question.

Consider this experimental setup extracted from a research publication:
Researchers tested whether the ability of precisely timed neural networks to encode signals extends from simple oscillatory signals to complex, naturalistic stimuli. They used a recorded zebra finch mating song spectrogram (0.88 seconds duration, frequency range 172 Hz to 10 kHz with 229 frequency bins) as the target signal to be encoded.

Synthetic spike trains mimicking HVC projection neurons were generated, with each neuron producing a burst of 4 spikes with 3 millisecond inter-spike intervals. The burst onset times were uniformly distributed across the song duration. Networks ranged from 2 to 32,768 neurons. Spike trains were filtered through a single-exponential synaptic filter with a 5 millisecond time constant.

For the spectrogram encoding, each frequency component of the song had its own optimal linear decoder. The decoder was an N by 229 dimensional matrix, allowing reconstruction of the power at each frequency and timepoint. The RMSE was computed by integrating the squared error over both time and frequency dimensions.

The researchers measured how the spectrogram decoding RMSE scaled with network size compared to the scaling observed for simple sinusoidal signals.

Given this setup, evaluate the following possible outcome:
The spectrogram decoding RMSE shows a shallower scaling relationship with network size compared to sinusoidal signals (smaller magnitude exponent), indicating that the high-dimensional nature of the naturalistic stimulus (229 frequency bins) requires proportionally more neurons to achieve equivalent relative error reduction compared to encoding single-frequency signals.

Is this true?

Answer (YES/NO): NO